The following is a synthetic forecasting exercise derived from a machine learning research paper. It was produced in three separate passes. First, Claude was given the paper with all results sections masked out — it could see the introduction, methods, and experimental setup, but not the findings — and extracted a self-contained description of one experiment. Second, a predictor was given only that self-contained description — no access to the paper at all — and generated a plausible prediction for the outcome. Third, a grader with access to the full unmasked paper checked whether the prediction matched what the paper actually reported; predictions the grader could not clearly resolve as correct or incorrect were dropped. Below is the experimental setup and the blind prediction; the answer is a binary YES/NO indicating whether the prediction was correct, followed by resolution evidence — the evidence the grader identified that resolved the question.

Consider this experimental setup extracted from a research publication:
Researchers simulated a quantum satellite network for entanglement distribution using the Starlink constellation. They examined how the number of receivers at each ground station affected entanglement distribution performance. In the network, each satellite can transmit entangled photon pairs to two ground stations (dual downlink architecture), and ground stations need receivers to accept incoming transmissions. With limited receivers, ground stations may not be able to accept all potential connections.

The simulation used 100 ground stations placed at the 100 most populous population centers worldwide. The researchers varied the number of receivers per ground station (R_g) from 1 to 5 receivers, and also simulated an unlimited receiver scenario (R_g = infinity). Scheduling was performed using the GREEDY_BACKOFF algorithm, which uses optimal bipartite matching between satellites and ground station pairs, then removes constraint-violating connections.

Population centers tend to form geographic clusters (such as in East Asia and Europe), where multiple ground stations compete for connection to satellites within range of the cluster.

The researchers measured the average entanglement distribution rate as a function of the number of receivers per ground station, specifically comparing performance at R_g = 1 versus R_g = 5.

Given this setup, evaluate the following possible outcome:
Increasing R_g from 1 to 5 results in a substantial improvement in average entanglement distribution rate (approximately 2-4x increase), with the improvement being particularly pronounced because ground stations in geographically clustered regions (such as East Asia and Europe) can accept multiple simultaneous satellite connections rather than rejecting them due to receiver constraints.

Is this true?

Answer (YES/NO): NO